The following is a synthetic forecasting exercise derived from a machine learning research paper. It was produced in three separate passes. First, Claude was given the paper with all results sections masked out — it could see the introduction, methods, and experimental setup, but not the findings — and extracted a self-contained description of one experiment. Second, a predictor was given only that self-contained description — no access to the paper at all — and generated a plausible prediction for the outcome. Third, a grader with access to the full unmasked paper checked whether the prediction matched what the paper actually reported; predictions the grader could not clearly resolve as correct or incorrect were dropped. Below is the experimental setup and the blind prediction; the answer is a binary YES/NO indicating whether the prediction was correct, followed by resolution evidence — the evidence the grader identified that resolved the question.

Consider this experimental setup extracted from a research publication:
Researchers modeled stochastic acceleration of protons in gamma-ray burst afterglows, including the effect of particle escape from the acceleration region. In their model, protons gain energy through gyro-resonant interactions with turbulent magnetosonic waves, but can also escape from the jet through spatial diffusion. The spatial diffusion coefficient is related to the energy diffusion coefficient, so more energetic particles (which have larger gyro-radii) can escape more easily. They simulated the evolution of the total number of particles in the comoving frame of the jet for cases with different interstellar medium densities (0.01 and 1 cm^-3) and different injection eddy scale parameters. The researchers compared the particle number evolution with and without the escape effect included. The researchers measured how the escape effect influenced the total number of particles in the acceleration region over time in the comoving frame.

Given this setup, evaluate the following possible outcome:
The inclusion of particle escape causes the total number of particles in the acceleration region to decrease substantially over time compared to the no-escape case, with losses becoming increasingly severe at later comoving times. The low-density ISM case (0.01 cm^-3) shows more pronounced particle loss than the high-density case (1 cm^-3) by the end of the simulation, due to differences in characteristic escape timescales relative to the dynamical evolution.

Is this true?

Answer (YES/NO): NO